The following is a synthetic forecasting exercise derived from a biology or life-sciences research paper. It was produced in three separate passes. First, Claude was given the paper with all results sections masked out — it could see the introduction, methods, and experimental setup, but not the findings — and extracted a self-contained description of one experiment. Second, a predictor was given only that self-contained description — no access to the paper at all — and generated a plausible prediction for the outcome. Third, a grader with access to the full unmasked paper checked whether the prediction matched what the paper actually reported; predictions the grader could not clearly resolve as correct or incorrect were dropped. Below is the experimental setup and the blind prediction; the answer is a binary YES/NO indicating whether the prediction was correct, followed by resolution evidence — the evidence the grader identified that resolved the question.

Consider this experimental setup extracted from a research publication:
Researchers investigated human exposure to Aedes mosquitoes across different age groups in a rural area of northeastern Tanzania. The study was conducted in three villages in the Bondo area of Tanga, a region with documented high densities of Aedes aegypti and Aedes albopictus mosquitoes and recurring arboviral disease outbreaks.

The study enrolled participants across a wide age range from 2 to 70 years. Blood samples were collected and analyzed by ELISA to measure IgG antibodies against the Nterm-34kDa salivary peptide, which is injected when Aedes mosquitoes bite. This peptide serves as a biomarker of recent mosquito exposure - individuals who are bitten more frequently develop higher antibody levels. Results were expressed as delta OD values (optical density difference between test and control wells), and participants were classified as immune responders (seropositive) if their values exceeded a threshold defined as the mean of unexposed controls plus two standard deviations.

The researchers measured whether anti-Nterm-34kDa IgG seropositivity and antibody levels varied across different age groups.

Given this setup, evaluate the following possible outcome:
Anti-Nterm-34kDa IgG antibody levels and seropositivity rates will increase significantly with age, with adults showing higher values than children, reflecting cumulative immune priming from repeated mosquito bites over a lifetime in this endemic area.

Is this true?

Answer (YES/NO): NO